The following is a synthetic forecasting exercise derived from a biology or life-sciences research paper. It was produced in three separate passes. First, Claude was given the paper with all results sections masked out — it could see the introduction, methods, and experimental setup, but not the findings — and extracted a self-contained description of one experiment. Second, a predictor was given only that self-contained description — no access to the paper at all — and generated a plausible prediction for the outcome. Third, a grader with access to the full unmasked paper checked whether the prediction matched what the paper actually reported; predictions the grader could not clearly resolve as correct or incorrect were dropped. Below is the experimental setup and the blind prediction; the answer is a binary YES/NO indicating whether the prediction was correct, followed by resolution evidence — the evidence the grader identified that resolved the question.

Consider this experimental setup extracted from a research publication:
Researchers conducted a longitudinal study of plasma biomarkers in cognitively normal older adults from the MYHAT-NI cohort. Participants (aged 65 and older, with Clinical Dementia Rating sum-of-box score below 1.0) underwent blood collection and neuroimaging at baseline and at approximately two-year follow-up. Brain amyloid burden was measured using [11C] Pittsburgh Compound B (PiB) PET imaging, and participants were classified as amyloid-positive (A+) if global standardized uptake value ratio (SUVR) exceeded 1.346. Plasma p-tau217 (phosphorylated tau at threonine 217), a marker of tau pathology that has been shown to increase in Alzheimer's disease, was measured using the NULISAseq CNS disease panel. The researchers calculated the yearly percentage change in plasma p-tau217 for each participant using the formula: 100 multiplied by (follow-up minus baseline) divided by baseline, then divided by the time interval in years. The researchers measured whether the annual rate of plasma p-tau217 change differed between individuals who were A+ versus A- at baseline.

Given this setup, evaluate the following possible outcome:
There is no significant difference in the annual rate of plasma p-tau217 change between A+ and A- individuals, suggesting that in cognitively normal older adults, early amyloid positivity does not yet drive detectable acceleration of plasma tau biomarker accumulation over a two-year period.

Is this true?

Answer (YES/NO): YES